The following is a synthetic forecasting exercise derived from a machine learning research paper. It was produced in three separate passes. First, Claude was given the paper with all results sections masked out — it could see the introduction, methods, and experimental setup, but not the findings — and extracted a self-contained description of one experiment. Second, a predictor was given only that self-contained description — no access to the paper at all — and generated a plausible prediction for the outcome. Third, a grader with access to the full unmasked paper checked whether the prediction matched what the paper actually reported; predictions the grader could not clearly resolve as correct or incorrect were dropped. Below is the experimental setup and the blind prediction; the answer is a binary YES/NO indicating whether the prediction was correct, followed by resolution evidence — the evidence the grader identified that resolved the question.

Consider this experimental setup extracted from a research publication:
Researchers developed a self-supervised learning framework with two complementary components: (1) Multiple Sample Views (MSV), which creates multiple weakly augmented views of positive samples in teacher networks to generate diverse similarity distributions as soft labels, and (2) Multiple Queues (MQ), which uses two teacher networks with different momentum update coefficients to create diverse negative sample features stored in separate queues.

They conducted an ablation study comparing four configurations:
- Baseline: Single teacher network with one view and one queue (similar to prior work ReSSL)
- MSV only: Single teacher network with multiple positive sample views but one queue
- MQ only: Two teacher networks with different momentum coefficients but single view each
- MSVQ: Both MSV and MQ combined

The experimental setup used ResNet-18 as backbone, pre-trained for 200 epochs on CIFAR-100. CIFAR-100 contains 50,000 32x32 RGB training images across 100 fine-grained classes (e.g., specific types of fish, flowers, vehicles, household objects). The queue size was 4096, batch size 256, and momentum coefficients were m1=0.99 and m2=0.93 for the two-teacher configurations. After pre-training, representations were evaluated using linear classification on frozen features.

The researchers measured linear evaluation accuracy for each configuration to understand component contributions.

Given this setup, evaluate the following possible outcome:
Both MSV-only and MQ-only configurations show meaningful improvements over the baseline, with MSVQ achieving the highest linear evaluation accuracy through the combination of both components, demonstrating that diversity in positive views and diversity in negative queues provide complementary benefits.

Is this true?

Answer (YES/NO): YES